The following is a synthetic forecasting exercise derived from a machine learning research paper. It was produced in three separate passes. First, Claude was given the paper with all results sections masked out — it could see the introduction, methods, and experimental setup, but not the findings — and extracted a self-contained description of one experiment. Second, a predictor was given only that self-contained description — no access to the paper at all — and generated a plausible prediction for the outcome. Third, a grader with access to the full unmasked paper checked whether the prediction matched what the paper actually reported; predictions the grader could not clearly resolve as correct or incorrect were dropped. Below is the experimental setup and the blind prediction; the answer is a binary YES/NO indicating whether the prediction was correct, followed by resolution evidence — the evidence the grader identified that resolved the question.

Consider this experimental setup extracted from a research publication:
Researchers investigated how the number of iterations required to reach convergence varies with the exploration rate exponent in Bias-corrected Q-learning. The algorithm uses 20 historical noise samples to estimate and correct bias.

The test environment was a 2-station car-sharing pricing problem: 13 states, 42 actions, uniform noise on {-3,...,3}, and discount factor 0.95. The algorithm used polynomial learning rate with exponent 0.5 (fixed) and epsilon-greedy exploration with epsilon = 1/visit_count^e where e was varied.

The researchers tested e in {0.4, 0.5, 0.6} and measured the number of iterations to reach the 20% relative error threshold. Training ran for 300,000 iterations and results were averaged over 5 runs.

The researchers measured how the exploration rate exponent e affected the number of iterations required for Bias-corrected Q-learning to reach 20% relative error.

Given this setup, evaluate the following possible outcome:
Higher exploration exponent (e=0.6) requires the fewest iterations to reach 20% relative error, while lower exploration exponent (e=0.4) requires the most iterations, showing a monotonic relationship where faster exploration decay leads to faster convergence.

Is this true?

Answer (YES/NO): YES